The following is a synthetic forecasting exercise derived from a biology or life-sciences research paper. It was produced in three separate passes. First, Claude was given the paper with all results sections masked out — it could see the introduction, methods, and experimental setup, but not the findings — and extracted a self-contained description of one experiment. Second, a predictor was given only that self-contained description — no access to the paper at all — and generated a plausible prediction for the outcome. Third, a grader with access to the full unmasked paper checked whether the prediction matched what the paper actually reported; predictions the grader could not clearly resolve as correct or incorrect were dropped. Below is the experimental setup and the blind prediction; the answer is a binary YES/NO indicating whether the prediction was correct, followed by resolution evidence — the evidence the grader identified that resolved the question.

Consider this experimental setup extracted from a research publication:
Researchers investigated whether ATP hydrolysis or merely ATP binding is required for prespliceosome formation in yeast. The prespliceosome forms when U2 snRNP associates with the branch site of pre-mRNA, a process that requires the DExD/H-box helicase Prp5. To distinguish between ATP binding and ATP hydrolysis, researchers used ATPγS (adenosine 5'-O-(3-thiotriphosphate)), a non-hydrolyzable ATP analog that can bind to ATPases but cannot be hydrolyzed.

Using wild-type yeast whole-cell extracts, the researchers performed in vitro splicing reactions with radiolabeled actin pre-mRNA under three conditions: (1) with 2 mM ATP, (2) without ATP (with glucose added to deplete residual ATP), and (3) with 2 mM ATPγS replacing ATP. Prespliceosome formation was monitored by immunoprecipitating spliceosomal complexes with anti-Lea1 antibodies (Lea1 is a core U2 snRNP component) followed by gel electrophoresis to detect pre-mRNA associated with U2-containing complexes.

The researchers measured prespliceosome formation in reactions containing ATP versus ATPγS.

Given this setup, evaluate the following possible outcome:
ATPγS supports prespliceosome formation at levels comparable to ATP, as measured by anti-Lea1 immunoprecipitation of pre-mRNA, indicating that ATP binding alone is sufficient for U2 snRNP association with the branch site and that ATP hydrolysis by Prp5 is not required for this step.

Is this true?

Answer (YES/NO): YES